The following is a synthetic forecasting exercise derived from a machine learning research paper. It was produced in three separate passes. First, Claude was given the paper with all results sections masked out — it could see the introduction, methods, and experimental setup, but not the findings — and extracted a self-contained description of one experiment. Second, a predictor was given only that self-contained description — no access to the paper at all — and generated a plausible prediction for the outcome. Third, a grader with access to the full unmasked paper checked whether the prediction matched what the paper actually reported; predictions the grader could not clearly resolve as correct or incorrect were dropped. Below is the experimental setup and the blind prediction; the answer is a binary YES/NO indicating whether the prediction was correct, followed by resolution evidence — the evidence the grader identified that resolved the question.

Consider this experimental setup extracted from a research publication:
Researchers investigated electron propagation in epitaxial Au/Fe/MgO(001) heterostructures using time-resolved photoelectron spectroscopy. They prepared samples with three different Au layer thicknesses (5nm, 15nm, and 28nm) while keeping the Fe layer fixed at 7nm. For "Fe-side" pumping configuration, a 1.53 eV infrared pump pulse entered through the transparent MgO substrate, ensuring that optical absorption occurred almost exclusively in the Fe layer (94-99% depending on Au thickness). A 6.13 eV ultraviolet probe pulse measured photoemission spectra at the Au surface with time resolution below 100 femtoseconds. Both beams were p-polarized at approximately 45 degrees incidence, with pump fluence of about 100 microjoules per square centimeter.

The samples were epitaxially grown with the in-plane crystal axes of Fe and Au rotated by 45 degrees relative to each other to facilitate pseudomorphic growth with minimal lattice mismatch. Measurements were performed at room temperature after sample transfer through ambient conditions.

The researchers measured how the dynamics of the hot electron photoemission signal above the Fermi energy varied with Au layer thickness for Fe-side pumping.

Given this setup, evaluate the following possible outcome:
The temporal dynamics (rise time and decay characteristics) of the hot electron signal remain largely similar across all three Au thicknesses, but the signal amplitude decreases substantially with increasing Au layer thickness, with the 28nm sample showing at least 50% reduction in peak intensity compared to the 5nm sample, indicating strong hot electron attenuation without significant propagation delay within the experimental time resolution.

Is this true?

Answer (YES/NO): NO